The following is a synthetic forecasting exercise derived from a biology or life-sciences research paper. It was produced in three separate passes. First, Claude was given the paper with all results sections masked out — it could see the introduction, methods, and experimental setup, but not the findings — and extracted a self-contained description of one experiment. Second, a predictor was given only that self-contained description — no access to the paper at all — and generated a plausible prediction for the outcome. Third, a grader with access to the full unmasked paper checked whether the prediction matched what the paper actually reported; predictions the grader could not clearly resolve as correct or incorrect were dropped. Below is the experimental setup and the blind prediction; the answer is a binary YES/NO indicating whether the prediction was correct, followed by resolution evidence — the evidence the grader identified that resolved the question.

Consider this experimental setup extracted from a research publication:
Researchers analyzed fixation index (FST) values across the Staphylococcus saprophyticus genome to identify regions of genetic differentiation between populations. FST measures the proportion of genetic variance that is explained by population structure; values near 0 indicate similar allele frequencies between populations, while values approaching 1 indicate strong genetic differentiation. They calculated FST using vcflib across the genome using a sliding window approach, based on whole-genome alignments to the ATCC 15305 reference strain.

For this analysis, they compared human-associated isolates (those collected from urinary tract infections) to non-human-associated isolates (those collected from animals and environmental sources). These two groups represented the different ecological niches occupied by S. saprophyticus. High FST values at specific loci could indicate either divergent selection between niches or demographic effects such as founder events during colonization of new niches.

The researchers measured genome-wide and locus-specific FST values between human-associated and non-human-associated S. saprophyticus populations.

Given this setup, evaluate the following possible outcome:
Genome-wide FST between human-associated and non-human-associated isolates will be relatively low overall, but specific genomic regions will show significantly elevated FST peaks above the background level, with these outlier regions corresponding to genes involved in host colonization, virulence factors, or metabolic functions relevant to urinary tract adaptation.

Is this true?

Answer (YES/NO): YES